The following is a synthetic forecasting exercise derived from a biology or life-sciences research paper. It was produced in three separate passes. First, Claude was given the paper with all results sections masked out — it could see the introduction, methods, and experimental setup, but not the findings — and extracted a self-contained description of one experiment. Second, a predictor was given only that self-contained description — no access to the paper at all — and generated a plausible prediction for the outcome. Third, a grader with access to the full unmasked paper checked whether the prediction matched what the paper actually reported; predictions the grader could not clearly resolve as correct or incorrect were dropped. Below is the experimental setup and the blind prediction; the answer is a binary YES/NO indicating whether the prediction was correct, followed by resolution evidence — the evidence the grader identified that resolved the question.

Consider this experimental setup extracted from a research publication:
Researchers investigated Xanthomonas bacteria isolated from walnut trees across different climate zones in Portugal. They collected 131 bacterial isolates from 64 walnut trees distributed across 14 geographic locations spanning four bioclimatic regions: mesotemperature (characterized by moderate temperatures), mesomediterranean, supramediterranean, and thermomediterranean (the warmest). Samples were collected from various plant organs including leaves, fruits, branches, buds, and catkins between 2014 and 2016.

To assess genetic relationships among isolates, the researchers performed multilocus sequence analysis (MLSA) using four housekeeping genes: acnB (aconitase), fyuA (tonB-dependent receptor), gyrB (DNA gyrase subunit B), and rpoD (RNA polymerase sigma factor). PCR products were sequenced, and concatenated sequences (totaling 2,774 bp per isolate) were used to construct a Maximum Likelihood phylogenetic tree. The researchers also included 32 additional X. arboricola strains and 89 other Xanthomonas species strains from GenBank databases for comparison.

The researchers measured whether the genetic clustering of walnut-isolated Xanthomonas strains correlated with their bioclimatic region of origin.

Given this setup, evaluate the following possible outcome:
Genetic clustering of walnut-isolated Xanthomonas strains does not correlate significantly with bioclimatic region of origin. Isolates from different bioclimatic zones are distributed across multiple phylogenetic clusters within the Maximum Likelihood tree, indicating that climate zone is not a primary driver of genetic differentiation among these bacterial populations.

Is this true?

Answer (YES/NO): YES